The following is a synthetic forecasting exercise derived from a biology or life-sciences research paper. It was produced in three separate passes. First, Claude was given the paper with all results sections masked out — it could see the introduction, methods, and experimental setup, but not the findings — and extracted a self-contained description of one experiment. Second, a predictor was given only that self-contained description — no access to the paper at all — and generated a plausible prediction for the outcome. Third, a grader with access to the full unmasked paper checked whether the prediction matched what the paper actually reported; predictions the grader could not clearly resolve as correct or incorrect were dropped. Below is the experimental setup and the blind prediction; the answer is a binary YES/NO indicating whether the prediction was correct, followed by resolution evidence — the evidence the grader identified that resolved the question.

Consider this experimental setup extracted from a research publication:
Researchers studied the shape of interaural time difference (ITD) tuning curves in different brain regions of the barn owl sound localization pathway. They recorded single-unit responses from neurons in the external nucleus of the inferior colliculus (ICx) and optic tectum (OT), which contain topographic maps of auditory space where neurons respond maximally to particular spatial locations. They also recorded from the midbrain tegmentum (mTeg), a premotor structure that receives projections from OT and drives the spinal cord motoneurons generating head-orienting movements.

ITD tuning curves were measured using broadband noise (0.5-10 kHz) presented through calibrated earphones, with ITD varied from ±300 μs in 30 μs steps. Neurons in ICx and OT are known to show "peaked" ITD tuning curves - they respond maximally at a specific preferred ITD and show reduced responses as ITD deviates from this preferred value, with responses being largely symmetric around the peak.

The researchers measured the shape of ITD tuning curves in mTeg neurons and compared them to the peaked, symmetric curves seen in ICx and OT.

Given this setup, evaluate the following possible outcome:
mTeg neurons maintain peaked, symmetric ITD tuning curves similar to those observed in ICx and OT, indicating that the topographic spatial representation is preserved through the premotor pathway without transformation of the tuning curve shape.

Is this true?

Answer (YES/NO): NO